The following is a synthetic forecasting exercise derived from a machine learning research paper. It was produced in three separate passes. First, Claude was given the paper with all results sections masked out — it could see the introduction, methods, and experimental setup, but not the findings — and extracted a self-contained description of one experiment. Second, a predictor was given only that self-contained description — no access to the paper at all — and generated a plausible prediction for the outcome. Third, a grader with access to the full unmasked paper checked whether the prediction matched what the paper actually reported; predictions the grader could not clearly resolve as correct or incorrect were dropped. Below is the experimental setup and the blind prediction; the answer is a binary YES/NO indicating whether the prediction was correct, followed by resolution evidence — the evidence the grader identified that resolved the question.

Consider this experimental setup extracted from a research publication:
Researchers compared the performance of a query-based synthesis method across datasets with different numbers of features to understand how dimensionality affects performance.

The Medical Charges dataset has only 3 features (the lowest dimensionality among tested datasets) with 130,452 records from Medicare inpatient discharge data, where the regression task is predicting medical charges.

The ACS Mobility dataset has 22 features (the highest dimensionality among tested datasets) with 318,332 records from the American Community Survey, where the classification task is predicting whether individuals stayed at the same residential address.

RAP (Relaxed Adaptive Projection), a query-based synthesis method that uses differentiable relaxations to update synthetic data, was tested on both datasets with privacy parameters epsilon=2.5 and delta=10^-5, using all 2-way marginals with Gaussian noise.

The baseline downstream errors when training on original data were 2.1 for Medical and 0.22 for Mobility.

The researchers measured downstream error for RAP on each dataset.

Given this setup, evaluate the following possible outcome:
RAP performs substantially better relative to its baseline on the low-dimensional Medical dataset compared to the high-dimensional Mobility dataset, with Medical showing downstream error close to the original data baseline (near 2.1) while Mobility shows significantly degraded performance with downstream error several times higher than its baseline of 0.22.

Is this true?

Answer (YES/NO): NO